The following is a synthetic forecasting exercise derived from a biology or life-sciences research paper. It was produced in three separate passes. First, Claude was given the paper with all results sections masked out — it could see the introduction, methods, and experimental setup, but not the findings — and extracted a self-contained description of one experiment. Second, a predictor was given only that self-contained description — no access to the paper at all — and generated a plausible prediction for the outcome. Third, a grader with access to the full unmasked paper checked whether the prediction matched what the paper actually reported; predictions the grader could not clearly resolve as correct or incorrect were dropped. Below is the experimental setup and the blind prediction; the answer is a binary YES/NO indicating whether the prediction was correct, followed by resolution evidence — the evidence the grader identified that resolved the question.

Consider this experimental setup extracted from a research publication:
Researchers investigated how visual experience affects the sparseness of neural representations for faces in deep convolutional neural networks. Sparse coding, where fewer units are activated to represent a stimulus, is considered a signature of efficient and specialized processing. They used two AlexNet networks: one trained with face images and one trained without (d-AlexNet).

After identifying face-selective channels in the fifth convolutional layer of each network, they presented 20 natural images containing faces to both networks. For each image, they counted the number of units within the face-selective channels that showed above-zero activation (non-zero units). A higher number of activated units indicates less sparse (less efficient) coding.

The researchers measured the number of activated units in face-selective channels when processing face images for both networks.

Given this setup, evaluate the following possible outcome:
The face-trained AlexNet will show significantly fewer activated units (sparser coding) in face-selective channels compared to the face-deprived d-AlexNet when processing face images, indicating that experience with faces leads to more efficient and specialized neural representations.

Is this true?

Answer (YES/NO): YES